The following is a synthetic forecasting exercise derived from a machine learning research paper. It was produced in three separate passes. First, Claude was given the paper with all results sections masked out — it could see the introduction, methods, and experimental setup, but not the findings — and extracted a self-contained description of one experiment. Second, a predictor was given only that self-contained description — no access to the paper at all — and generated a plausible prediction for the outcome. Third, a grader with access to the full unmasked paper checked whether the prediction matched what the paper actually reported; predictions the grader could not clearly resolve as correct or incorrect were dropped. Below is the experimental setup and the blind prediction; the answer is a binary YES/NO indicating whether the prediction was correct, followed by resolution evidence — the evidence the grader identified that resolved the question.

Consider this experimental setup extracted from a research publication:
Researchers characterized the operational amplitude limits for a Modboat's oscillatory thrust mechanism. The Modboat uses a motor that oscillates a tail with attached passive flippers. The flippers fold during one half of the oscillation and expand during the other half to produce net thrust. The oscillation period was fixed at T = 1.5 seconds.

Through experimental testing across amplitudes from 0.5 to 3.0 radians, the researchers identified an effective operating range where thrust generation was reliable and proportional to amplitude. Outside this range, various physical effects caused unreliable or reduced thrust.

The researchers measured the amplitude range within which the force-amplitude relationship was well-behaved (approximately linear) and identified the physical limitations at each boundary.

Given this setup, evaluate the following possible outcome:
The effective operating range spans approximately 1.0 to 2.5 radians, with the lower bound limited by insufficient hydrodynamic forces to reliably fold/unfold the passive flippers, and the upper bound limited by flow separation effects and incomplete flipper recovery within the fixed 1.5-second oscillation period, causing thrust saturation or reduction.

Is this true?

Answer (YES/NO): NO